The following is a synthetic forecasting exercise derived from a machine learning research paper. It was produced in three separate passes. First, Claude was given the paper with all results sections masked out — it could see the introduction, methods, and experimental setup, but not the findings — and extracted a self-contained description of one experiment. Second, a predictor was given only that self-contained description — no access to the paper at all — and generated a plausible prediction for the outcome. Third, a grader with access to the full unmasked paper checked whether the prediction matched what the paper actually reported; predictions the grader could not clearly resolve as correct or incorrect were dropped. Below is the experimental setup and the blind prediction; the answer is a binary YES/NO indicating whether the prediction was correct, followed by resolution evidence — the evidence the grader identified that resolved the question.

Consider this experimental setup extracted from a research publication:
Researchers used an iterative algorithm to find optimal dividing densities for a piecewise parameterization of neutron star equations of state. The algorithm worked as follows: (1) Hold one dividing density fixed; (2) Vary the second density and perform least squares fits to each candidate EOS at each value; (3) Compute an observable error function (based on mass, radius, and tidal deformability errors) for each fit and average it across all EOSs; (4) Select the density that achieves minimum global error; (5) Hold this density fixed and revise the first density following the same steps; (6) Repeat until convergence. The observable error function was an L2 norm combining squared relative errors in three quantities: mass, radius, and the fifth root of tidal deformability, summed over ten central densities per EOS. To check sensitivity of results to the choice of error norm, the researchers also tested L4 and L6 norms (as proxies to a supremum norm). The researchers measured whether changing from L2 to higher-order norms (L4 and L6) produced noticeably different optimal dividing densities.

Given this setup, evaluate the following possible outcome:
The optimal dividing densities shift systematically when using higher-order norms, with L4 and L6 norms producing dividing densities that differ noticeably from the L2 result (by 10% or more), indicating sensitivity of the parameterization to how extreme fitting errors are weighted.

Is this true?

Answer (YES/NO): NO